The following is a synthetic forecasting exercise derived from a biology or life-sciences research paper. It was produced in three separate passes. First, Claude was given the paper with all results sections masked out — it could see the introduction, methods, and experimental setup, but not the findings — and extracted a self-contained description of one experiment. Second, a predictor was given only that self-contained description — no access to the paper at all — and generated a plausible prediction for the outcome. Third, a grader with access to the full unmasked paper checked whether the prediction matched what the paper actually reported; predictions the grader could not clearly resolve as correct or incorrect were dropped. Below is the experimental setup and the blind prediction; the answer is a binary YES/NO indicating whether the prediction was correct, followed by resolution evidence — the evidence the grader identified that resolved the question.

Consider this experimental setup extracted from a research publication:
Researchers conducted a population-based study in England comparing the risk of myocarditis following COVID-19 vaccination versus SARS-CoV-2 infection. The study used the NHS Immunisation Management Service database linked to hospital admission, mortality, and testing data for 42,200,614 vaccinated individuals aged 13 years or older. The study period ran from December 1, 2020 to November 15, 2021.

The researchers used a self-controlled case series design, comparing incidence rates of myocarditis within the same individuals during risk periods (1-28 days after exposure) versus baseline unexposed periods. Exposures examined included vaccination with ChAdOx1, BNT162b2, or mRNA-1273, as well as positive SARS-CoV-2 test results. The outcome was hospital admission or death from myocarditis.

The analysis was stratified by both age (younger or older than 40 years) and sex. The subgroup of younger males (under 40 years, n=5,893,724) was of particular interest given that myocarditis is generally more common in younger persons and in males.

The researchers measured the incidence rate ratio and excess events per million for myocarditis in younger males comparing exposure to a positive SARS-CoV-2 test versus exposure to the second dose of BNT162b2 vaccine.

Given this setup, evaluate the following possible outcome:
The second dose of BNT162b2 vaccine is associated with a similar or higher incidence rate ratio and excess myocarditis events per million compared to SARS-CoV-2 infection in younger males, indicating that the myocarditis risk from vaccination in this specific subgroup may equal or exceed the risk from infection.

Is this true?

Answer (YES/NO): YES